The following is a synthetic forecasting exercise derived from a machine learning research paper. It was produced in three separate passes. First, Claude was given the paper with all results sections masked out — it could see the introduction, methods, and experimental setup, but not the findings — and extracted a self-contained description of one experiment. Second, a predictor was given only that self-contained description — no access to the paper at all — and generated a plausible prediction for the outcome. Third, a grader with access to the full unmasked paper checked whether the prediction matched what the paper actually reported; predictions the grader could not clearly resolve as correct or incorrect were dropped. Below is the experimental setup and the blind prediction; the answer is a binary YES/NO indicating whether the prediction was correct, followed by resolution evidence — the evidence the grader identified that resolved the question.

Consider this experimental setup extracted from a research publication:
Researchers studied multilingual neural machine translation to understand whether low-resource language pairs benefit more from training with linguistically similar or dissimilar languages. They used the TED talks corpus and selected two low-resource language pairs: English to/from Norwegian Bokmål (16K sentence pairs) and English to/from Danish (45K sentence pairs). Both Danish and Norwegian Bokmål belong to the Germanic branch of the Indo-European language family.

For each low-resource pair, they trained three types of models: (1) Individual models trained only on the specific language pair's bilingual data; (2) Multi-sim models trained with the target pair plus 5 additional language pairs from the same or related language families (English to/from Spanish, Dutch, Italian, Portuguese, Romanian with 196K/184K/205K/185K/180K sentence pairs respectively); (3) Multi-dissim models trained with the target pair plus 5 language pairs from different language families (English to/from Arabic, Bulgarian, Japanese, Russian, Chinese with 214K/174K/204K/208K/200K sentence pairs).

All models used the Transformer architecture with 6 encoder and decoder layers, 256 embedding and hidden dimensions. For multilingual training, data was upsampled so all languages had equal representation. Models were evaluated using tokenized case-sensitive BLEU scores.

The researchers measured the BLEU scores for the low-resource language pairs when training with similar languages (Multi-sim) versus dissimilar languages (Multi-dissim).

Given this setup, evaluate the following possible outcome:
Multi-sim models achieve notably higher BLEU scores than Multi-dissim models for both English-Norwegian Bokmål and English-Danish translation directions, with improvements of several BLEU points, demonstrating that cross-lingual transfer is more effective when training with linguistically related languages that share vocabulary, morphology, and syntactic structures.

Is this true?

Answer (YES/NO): NO